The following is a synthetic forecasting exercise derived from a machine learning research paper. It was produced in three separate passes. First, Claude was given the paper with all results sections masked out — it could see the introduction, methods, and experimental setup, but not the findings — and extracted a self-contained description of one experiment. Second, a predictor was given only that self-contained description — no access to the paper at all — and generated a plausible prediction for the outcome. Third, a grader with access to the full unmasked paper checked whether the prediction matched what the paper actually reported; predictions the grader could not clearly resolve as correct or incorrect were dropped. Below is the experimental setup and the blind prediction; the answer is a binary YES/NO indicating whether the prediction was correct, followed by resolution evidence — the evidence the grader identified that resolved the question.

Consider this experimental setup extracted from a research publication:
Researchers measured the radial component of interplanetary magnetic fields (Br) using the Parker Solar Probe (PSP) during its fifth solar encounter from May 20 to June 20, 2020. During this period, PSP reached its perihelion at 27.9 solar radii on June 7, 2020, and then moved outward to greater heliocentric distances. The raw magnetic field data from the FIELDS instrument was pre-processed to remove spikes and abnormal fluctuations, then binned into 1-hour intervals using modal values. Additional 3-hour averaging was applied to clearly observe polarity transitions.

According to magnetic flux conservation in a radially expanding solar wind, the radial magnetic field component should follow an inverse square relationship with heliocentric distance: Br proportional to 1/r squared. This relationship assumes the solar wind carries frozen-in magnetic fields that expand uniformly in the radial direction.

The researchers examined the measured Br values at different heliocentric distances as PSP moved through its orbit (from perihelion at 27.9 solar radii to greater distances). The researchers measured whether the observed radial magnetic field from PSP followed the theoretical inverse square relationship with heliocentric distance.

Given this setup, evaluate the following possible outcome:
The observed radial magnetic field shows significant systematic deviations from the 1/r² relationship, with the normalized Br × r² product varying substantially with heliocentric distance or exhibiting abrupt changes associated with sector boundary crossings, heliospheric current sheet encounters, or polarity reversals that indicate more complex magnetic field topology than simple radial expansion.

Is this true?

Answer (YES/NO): YES